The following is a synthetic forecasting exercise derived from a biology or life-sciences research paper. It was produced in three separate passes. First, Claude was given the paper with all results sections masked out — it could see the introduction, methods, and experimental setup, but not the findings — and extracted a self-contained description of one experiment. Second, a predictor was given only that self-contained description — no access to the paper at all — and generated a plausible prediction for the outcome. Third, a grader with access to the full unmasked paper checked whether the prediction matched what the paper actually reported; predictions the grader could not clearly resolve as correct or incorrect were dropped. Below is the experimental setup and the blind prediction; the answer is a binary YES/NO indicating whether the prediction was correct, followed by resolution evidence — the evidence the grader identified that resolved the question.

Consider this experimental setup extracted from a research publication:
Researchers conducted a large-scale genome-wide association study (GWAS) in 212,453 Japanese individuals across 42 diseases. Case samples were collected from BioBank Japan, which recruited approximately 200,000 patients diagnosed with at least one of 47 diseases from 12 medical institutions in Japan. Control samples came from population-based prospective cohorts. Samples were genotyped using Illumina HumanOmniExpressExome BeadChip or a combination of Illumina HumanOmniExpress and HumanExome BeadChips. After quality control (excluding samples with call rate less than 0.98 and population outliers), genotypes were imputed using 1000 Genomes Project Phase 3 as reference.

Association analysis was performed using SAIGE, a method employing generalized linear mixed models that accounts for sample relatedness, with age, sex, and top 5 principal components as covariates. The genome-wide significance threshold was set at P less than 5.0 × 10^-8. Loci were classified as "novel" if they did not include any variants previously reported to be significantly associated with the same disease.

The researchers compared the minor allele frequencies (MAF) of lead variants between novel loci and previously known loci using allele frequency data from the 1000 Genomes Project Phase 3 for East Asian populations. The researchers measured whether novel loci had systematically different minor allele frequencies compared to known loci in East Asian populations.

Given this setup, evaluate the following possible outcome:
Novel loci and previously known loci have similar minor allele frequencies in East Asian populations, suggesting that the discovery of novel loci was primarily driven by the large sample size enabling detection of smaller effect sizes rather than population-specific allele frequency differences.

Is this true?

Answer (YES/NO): NO